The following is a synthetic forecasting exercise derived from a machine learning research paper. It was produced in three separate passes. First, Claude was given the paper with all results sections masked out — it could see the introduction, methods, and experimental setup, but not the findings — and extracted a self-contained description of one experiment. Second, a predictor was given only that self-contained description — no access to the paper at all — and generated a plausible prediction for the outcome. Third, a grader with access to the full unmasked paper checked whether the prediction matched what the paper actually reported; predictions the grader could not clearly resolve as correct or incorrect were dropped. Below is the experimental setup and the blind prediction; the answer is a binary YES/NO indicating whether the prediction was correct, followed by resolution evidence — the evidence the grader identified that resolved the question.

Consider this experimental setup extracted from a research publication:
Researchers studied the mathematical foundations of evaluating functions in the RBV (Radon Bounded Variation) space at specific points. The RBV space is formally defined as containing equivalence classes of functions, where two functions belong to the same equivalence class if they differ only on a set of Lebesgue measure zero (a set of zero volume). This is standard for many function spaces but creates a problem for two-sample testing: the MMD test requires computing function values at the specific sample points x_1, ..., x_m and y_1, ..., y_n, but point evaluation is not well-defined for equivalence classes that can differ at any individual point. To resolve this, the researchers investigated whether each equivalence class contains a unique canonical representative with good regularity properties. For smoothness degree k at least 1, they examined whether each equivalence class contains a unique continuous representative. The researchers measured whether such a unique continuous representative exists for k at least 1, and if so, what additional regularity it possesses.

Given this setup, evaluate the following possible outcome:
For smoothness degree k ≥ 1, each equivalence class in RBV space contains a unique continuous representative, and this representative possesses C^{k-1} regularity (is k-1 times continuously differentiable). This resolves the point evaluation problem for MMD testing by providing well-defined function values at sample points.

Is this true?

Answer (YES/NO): YES